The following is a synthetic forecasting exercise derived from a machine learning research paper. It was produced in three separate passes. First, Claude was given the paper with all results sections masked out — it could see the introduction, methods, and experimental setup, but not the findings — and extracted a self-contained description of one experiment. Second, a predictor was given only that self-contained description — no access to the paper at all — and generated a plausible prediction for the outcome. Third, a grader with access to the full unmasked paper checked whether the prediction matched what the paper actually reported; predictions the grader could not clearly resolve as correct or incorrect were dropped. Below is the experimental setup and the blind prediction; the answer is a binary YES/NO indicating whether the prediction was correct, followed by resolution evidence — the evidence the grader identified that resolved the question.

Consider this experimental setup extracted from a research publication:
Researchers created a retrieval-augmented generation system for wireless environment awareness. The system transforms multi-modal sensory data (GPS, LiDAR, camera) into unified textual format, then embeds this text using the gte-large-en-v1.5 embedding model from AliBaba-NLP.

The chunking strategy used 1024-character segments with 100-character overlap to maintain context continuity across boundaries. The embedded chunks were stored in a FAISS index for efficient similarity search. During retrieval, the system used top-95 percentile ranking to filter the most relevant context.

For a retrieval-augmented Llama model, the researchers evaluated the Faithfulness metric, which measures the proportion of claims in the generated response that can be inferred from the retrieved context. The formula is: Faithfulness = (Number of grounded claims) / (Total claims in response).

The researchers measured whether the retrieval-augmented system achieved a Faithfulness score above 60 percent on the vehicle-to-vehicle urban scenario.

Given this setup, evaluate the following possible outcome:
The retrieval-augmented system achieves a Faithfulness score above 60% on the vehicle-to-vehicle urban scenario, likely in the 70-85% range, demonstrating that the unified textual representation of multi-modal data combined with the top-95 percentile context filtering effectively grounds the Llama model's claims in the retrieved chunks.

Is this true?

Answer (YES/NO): NO